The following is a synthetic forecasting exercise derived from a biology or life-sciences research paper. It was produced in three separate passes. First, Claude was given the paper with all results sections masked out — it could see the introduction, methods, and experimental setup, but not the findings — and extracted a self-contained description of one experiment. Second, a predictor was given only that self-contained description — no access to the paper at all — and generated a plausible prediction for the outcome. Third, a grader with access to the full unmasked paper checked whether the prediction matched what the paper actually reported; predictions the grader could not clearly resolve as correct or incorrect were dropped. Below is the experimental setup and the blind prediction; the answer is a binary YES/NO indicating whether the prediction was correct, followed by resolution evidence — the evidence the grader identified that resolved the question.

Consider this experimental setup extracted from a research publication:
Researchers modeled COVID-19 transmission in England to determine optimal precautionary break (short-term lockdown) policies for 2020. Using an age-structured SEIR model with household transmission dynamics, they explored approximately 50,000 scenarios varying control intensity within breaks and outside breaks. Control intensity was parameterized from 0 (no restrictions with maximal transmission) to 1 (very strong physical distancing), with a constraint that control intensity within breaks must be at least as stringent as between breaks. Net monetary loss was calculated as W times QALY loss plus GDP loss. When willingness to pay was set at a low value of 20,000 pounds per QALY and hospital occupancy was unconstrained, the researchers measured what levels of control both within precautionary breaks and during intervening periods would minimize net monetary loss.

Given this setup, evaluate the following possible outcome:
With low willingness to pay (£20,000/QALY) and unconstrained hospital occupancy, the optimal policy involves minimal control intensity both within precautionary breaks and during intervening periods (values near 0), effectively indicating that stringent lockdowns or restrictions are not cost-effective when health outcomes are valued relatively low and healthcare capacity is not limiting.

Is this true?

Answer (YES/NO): NO